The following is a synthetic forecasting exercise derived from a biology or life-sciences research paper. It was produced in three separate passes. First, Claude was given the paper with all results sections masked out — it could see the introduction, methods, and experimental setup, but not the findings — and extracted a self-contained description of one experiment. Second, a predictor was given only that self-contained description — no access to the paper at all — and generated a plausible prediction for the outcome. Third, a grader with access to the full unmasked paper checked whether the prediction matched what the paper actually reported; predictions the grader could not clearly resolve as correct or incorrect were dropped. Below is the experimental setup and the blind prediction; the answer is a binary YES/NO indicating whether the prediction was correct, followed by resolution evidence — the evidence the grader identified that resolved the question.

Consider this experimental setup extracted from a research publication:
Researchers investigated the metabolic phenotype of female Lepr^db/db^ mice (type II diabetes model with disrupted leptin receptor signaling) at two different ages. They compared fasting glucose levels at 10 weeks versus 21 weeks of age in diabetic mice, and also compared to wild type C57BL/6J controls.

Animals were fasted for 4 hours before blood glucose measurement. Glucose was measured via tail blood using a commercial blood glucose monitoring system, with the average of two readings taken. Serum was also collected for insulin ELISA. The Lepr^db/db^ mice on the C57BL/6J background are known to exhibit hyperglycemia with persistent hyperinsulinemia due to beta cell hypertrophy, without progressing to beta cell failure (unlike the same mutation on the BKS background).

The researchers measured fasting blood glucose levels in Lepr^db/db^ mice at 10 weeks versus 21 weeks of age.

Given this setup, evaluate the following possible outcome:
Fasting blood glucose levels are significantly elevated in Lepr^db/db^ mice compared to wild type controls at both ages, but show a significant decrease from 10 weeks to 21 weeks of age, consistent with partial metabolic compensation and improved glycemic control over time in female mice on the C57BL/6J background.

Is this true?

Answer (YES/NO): YES